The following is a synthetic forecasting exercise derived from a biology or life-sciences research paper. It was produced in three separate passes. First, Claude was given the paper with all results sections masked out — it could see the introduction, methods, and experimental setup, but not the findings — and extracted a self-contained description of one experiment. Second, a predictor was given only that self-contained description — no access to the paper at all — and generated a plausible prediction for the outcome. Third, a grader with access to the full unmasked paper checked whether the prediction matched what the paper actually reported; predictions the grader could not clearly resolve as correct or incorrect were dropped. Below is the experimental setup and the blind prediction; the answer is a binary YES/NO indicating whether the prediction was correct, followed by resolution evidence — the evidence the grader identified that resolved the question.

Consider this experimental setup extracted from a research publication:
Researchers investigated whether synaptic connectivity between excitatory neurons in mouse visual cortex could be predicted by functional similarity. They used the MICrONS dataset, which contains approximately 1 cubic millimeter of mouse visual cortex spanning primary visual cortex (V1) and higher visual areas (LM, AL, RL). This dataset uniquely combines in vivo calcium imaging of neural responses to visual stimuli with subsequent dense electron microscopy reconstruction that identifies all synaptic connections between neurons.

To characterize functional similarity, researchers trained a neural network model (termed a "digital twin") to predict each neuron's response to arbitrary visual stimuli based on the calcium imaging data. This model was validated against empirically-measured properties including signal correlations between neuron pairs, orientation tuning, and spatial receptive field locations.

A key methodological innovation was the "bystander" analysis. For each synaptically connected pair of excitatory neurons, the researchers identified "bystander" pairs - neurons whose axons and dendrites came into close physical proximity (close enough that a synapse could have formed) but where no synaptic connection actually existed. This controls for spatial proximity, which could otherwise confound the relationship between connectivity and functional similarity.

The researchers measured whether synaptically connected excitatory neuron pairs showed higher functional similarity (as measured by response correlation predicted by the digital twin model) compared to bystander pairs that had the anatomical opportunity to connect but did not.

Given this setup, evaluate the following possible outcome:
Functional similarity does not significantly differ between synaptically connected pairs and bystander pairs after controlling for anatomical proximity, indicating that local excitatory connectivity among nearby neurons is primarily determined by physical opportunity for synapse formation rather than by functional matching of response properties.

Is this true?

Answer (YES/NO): NO